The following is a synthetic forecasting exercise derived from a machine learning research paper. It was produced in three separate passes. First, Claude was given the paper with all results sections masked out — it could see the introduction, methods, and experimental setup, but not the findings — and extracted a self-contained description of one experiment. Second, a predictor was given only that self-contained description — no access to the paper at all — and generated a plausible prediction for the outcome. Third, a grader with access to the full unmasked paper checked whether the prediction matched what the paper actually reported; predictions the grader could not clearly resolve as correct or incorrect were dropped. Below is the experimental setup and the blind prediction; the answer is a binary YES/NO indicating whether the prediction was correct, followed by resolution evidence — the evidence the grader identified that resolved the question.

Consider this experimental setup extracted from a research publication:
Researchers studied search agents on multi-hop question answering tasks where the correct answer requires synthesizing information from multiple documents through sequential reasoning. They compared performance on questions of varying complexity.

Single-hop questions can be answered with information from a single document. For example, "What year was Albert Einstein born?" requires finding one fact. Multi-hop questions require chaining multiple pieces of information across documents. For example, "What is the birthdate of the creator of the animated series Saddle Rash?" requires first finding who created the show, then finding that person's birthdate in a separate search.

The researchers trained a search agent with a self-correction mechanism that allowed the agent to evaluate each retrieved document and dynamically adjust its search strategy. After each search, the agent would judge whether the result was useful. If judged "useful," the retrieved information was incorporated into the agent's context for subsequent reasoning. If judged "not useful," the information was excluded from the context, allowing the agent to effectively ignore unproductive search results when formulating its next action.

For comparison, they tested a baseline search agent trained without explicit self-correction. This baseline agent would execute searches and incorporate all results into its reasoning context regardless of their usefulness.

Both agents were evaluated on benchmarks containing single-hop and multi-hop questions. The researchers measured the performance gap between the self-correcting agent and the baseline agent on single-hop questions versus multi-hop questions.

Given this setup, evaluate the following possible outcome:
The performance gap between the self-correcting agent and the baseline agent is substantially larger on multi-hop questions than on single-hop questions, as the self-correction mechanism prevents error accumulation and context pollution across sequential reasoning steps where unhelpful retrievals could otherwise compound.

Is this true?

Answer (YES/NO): YES